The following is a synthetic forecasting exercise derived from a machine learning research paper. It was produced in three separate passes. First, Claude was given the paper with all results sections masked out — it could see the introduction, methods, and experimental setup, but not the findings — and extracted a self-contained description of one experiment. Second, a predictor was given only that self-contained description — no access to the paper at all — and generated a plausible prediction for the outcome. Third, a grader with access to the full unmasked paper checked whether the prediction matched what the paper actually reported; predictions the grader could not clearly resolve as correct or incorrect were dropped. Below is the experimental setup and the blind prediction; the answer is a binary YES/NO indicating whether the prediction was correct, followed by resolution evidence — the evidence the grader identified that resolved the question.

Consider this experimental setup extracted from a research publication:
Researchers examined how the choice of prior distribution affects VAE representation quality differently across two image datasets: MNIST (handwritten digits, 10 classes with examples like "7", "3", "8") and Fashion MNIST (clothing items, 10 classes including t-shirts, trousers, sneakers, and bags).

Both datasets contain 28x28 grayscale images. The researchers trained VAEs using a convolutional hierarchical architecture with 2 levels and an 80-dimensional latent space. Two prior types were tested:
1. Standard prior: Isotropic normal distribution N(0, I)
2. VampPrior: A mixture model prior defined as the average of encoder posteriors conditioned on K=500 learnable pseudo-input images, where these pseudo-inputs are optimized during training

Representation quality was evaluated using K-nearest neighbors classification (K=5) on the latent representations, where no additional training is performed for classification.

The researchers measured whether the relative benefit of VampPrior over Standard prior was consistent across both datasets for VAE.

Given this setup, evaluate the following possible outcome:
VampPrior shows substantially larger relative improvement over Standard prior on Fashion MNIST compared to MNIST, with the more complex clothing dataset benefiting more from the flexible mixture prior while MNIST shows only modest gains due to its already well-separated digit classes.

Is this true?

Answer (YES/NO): NO